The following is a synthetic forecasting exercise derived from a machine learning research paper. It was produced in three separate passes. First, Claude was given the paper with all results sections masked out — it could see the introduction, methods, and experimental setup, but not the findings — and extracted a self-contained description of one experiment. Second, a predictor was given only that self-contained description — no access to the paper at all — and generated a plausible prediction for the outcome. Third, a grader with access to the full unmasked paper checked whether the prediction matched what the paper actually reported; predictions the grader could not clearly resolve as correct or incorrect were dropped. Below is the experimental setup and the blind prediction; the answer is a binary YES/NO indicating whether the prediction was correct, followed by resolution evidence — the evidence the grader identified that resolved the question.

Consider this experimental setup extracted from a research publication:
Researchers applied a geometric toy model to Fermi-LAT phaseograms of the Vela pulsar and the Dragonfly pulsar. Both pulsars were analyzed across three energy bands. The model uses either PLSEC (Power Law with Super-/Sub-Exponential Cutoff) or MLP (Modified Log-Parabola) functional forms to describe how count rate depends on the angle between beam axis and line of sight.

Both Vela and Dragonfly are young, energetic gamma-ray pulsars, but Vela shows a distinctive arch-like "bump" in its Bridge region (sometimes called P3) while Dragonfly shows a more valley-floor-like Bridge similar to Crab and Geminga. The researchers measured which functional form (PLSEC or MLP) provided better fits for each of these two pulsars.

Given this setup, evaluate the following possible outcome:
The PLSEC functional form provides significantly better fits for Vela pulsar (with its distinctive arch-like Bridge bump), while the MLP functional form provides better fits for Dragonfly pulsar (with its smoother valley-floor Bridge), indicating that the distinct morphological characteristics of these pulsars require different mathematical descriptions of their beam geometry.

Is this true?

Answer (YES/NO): NO